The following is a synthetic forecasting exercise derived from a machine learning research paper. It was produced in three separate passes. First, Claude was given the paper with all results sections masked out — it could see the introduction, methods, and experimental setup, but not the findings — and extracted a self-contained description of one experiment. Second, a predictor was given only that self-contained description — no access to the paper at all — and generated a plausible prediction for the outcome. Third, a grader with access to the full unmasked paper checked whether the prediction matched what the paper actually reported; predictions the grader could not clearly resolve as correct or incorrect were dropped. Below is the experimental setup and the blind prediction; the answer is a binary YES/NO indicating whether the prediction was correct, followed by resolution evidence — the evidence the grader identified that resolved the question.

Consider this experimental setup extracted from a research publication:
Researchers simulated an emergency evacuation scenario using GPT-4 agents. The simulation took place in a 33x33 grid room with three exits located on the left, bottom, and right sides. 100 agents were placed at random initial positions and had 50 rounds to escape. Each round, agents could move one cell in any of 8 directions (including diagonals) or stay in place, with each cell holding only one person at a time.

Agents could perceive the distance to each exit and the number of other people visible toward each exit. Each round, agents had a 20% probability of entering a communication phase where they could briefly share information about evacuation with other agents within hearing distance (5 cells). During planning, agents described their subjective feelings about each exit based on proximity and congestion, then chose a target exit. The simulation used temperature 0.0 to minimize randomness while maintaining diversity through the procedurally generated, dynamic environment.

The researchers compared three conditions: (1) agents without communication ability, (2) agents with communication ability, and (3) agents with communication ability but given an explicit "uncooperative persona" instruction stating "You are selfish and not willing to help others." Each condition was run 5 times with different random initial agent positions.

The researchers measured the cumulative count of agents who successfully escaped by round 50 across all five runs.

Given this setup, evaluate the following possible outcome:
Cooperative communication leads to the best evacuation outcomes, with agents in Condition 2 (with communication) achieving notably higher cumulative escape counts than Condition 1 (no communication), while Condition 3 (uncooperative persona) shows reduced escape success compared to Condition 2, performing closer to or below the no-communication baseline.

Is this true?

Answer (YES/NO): YES